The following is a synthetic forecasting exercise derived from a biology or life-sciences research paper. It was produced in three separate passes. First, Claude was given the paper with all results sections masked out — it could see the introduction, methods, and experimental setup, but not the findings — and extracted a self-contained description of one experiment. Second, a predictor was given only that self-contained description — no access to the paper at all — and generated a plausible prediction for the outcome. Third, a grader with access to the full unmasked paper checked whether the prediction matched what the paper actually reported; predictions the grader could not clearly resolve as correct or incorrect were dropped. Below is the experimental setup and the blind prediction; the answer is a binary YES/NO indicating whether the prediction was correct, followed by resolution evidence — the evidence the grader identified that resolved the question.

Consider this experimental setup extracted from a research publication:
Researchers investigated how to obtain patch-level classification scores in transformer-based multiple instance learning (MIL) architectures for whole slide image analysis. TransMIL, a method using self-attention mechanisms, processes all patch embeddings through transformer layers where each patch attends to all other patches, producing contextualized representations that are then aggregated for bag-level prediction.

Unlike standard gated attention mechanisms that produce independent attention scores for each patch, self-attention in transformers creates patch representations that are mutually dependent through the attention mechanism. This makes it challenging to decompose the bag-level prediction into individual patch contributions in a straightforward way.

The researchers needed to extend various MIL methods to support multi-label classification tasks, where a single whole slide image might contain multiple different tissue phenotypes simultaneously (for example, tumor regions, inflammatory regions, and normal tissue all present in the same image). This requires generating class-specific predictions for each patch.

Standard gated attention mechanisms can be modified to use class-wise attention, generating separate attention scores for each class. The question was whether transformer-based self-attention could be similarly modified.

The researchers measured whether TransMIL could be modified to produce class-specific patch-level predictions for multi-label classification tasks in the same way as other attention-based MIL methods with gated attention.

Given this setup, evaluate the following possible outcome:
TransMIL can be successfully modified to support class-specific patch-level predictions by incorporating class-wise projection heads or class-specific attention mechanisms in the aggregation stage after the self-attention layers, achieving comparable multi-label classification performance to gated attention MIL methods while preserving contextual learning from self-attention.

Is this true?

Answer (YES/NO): NO